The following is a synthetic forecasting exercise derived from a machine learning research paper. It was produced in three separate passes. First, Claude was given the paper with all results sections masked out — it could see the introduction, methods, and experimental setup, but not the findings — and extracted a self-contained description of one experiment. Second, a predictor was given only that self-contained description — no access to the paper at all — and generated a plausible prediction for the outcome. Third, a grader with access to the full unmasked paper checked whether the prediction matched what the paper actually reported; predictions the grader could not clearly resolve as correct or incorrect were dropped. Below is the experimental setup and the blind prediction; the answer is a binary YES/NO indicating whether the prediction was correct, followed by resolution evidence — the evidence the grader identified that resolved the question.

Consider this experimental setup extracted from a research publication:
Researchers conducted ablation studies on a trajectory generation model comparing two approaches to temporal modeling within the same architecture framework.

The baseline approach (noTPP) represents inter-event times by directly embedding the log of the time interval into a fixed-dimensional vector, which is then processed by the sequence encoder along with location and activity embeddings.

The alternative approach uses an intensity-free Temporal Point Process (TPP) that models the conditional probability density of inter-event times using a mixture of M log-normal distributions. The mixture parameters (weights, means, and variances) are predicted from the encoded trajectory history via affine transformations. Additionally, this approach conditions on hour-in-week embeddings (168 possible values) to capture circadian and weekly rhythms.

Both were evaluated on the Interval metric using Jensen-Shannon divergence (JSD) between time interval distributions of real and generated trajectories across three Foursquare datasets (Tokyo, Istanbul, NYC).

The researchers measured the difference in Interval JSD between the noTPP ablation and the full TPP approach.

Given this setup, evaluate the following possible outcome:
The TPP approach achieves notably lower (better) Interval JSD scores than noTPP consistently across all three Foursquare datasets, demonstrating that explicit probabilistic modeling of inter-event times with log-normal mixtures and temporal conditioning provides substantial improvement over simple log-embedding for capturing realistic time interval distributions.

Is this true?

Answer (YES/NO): YES